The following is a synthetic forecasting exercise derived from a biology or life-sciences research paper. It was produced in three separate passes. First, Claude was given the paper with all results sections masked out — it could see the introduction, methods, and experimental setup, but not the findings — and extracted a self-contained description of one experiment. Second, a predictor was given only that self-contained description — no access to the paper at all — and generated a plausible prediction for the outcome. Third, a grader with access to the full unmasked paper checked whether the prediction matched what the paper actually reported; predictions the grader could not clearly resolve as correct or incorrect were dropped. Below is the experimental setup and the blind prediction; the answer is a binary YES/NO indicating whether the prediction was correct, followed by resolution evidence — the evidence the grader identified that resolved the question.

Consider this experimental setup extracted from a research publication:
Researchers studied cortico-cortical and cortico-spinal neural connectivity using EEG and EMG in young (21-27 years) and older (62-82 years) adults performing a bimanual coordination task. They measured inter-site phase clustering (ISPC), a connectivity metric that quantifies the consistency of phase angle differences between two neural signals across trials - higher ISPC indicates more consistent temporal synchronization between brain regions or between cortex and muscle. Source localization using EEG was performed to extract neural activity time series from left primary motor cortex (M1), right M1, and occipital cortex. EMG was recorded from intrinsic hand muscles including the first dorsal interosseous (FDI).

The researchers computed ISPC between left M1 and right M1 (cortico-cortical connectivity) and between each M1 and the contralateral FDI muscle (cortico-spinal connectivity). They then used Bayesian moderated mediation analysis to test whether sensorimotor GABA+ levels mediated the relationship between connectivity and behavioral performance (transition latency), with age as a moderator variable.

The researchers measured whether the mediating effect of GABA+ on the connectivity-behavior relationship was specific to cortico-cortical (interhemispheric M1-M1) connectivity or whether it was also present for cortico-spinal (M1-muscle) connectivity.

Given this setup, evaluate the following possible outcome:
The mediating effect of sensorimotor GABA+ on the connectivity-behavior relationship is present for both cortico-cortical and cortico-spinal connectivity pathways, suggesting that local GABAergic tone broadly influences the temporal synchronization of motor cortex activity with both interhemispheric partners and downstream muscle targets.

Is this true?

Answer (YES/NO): NO